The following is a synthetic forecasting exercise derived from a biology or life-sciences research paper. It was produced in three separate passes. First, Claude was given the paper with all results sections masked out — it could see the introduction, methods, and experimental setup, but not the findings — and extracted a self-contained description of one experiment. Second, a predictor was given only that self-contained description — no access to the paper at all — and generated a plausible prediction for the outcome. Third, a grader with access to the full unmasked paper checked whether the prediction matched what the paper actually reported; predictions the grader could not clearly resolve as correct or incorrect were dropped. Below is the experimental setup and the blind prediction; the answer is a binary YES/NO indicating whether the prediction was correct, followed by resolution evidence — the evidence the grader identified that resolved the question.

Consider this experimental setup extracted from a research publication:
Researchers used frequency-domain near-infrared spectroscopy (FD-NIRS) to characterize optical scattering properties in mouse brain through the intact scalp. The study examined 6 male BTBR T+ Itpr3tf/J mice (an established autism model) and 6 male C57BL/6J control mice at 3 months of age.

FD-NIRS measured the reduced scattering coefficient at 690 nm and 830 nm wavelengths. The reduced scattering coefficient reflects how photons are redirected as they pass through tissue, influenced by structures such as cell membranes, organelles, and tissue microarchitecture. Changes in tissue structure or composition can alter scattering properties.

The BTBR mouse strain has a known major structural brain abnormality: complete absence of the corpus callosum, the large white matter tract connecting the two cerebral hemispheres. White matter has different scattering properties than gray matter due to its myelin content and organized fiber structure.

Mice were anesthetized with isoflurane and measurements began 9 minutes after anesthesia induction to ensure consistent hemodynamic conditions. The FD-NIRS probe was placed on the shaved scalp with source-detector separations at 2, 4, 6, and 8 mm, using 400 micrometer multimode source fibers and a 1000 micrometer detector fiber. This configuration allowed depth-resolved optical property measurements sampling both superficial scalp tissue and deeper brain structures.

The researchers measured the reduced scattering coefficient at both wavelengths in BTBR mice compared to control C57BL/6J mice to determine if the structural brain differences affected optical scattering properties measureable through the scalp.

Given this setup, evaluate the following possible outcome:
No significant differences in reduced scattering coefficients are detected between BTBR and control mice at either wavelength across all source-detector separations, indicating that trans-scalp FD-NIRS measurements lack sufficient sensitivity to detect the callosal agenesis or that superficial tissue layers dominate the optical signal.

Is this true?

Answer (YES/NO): YES